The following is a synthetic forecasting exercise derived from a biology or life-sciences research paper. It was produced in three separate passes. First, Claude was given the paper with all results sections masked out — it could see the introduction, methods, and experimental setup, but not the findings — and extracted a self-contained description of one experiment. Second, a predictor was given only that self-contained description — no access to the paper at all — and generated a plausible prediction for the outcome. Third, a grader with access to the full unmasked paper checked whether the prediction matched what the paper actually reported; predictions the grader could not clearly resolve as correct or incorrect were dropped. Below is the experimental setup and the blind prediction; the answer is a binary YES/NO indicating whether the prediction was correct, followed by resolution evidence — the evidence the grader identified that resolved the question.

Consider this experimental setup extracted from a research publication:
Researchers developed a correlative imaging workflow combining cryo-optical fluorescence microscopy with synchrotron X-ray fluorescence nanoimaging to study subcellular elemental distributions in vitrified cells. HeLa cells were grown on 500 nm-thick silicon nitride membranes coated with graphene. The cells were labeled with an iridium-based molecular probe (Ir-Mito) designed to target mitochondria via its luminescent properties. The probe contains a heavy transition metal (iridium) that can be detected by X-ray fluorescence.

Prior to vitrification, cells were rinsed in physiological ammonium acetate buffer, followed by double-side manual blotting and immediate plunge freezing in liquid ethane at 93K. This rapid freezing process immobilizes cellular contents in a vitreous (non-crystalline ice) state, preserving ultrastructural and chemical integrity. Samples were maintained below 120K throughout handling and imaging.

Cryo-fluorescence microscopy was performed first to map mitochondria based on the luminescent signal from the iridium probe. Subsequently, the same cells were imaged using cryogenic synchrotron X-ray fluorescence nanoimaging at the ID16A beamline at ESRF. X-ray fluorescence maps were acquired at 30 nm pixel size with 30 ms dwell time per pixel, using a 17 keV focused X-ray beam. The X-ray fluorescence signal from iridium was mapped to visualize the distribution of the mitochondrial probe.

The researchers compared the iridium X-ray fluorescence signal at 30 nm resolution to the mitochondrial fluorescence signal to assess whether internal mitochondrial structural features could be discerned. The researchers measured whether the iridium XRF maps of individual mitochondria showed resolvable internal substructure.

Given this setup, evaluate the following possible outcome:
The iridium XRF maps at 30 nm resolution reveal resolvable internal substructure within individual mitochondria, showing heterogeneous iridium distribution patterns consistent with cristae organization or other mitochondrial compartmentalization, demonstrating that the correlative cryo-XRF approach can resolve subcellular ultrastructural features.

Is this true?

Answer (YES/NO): YES